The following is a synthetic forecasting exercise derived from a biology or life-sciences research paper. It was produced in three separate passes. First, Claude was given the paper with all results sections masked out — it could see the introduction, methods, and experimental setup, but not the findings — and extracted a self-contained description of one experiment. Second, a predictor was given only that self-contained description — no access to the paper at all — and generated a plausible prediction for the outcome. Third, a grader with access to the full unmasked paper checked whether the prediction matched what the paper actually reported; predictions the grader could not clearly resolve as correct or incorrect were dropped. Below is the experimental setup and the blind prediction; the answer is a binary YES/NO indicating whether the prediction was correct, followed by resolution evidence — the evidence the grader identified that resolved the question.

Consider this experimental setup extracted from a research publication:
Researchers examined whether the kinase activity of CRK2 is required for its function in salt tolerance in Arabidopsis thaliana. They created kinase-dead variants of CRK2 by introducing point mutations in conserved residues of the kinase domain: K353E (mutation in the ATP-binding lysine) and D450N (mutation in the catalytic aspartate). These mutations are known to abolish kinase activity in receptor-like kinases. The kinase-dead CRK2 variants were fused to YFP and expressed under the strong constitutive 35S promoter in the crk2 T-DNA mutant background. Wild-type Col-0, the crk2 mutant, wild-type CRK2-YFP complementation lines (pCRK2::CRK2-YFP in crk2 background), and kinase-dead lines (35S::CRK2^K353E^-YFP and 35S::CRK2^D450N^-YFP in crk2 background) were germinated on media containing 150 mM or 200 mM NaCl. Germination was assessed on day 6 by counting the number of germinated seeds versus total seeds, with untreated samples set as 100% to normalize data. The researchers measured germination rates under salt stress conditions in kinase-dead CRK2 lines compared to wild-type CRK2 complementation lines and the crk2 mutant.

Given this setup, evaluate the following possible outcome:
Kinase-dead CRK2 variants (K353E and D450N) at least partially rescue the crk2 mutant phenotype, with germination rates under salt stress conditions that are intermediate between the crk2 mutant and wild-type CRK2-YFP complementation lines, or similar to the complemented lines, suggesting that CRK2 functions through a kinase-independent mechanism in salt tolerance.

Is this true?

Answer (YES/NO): NO